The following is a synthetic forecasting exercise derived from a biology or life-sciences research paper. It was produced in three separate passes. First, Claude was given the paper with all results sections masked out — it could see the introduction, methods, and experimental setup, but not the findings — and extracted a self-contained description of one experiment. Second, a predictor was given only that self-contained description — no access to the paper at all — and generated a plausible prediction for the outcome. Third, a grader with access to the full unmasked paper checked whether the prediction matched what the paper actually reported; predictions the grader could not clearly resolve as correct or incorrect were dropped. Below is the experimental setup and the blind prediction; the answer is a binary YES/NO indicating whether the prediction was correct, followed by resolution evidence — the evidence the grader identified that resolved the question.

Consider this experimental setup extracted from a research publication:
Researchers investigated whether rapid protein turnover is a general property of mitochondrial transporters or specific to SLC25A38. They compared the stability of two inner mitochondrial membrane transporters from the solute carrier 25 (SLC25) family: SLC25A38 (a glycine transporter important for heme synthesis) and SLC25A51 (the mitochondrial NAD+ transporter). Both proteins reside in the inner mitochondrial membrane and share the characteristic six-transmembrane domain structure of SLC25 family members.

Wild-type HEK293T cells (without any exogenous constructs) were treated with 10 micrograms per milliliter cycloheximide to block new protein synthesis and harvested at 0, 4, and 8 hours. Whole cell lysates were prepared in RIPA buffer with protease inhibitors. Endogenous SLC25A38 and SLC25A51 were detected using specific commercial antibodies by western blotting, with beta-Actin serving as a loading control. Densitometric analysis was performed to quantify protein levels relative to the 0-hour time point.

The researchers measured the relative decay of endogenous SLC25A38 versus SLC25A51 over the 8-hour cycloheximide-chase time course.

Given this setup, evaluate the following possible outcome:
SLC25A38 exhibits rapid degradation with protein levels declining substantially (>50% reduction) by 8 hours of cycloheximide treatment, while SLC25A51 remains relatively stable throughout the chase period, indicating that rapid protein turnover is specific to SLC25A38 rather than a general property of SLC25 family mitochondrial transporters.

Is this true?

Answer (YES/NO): YES